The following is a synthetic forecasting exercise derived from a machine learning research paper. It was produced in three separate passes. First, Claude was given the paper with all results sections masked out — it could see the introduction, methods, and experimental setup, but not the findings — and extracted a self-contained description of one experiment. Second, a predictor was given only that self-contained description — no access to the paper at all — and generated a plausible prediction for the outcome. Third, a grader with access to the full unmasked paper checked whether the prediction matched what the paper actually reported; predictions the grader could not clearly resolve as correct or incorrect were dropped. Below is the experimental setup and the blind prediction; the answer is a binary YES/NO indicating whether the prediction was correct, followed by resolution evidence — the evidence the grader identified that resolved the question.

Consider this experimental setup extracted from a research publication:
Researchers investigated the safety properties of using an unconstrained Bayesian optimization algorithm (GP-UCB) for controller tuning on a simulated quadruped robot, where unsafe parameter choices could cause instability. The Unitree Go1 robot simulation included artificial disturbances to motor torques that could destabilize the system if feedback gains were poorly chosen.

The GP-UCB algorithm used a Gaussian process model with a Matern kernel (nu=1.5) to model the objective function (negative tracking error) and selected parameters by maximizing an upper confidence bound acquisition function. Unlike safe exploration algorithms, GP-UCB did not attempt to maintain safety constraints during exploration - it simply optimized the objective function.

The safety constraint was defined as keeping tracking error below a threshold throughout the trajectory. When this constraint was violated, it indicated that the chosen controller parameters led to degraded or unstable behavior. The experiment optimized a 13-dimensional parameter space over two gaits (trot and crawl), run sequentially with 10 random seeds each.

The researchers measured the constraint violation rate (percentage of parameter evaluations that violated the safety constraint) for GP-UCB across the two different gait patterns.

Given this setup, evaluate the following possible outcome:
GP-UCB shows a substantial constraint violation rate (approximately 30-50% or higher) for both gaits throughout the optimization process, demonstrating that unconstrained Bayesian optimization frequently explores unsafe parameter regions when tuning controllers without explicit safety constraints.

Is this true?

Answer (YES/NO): NO